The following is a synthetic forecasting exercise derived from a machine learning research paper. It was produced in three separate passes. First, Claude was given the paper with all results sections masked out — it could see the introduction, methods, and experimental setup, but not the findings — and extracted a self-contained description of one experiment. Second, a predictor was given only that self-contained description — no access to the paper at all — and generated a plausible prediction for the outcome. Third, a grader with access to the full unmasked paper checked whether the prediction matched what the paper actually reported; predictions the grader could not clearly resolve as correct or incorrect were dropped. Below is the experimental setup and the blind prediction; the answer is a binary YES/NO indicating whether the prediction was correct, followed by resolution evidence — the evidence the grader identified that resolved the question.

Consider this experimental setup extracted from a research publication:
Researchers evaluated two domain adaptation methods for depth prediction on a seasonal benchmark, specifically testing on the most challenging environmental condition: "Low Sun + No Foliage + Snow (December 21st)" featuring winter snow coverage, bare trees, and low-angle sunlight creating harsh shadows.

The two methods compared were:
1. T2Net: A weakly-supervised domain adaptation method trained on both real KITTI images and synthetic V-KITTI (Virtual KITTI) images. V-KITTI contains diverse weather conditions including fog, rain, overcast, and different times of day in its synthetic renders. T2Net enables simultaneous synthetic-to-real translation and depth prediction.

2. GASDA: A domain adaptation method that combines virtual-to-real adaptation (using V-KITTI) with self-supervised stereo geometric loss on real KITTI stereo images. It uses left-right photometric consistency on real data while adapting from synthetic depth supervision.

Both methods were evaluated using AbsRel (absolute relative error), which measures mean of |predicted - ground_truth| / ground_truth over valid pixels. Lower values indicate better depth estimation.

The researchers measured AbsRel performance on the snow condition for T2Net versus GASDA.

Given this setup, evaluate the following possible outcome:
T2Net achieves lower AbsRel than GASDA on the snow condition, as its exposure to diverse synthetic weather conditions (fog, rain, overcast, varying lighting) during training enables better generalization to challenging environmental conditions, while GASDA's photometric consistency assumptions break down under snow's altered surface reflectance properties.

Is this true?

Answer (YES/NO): NO